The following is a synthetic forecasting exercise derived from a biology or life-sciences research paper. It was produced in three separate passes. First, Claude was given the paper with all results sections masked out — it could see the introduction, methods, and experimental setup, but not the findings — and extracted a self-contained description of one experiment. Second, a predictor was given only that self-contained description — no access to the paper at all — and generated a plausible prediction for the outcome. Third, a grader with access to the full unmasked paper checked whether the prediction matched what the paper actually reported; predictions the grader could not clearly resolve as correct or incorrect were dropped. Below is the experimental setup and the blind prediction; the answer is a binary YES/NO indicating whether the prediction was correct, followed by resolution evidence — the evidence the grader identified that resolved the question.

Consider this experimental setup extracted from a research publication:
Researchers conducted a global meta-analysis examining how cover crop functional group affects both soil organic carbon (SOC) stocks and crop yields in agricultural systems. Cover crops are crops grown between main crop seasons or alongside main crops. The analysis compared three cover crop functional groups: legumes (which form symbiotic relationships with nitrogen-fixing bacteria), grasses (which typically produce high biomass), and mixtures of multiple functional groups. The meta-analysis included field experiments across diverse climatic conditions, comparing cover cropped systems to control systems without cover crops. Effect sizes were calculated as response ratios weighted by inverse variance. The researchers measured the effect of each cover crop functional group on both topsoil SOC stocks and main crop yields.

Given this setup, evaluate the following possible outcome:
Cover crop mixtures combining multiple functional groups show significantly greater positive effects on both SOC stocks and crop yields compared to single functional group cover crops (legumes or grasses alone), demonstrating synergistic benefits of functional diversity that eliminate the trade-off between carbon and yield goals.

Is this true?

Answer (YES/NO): NO